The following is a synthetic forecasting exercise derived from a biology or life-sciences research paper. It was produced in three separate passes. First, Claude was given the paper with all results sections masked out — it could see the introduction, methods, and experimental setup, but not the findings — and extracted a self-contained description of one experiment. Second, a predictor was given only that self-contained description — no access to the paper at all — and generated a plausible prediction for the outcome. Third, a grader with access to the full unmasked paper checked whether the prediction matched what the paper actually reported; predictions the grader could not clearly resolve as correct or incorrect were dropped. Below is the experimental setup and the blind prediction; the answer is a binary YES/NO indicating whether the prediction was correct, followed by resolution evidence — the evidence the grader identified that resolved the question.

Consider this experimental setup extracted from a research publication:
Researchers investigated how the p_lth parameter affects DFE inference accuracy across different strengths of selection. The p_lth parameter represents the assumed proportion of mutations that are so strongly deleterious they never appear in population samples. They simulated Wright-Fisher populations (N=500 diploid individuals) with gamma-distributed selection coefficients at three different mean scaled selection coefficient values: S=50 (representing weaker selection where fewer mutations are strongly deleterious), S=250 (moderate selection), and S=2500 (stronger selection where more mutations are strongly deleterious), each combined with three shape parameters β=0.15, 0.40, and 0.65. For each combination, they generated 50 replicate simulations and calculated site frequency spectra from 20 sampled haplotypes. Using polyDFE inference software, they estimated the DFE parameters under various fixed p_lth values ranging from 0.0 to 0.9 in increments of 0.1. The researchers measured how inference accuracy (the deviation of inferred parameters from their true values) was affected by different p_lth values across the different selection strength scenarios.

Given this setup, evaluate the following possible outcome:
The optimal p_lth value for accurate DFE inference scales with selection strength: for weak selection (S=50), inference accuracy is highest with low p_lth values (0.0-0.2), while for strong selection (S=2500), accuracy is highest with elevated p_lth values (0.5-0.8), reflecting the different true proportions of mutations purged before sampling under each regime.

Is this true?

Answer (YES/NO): NO